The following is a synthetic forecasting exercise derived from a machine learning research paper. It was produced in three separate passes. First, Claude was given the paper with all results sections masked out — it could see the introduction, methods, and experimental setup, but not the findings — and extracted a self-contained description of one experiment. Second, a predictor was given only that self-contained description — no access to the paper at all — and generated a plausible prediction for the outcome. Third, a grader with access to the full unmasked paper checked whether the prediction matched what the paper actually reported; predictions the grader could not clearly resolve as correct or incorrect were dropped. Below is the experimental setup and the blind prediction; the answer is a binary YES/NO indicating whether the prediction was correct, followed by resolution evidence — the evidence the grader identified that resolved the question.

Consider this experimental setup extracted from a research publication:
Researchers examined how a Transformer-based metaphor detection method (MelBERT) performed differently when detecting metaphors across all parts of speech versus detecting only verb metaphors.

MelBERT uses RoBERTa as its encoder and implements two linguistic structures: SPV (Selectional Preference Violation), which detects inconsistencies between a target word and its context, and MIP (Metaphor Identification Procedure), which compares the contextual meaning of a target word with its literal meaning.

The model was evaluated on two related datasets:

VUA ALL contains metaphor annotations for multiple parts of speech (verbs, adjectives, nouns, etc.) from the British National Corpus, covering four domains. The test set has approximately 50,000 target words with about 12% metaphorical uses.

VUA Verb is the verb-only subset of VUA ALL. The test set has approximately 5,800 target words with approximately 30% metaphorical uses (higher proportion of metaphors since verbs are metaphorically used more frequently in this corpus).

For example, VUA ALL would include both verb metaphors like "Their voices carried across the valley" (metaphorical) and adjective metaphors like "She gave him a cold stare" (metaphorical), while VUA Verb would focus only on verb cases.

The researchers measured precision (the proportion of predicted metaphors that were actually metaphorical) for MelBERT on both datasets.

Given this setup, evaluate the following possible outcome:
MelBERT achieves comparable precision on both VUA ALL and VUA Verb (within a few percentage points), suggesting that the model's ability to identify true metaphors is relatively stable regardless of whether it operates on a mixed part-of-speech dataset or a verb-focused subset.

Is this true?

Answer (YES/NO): NO